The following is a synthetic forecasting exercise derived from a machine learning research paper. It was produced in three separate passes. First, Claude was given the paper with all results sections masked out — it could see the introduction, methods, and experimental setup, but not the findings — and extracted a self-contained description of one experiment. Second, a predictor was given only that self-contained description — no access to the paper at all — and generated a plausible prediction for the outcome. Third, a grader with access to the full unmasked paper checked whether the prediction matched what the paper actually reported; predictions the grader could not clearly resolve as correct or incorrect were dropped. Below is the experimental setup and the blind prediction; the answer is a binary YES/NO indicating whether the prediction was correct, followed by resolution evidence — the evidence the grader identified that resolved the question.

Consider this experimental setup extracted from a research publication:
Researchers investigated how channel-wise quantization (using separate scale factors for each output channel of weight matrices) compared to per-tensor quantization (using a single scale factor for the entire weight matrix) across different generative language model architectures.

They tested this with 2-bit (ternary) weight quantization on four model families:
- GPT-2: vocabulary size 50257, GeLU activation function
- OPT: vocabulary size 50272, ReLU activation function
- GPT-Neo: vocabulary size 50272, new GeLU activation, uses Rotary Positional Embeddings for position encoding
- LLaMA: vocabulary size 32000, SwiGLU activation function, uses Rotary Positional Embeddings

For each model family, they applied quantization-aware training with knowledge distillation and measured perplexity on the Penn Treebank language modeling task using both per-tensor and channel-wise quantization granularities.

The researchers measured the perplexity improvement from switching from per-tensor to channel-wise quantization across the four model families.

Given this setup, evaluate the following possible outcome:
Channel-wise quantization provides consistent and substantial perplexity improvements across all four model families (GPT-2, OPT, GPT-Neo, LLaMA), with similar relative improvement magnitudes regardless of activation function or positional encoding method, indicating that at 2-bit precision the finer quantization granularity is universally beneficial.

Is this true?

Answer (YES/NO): NO